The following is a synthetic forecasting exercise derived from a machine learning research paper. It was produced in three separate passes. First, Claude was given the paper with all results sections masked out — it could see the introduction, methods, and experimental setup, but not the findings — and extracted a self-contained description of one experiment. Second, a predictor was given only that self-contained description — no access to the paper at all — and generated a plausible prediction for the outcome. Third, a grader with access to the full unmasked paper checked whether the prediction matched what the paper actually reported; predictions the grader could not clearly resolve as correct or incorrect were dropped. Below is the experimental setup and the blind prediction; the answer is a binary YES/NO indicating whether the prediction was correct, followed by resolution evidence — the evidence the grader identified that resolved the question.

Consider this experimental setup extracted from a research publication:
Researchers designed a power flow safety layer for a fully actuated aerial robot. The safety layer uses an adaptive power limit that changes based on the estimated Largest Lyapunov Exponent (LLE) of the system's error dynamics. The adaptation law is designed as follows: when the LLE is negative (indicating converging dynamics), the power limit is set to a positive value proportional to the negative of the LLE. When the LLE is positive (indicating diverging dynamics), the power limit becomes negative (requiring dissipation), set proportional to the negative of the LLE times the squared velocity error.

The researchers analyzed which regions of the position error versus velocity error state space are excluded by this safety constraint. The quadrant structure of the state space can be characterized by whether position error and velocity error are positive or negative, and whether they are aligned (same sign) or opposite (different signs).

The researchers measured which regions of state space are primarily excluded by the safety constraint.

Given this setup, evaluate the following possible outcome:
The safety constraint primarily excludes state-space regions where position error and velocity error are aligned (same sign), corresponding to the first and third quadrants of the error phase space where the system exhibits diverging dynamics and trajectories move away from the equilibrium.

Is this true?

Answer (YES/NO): YES